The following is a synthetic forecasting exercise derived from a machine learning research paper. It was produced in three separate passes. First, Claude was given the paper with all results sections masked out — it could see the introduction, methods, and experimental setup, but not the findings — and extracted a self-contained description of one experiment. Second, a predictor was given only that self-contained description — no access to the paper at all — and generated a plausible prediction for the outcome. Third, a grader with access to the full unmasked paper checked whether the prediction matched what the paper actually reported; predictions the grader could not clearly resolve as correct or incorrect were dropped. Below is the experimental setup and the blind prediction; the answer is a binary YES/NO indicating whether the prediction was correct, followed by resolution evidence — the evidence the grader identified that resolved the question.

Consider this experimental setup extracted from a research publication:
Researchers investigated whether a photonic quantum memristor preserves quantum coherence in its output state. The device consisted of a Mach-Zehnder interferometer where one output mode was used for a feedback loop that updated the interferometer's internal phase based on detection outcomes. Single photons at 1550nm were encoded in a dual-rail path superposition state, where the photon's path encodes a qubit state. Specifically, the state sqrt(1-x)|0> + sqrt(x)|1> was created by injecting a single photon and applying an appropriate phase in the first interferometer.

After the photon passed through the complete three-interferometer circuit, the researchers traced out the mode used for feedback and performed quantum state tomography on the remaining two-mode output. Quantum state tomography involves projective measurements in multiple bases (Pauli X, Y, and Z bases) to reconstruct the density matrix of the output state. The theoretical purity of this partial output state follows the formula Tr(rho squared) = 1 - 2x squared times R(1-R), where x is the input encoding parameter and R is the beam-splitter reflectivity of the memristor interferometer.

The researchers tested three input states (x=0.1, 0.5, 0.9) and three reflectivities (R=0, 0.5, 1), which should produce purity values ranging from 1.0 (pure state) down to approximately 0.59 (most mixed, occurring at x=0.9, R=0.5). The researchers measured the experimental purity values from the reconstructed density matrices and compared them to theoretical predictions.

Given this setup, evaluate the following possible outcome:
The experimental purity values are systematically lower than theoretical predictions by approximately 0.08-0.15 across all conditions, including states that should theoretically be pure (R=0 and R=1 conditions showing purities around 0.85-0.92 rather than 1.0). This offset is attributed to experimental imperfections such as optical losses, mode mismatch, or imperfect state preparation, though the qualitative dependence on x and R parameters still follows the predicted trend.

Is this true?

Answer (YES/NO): NO